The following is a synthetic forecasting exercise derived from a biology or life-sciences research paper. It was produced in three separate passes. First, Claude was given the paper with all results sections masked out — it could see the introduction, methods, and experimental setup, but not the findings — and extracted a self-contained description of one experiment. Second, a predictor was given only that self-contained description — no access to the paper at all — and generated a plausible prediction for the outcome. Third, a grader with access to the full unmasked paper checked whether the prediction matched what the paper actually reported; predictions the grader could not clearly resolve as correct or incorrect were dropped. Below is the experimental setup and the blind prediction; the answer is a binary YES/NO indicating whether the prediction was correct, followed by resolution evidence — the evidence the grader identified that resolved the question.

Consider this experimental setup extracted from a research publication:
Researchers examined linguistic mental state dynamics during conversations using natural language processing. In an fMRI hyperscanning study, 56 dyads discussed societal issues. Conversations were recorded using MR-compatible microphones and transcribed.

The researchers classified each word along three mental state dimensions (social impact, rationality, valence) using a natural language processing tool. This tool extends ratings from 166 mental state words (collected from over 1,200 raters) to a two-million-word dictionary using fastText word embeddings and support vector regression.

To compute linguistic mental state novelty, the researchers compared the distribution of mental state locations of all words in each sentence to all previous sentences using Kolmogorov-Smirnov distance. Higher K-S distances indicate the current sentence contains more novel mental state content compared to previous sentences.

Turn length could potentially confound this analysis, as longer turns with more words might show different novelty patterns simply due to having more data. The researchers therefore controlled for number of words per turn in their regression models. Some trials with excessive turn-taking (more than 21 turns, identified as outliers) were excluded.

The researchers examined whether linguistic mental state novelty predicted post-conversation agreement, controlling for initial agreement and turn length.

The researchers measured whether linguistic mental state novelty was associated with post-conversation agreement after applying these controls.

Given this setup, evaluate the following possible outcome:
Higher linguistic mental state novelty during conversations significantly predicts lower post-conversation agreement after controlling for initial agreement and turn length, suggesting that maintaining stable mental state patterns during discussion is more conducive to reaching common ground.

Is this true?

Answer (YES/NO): NO